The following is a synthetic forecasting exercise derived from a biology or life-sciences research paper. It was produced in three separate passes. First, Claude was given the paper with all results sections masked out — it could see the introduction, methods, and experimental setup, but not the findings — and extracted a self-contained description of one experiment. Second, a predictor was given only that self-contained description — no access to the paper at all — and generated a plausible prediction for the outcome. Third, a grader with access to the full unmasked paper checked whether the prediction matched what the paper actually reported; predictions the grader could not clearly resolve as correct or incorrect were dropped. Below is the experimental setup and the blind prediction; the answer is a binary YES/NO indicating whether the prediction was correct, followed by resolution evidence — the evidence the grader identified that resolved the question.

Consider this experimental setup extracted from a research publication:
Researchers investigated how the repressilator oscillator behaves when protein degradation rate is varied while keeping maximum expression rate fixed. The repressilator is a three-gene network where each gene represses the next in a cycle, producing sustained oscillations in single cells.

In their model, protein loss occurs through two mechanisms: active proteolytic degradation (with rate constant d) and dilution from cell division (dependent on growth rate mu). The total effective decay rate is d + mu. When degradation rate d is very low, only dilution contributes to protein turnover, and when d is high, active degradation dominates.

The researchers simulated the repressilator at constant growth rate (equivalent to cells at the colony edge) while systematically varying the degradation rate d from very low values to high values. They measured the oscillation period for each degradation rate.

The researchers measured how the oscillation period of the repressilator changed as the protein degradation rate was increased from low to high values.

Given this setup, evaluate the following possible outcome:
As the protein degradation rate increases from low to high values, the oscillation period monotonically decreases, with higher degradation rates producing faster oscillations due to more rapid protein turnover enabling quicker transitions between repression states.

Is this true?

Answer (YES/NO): YES